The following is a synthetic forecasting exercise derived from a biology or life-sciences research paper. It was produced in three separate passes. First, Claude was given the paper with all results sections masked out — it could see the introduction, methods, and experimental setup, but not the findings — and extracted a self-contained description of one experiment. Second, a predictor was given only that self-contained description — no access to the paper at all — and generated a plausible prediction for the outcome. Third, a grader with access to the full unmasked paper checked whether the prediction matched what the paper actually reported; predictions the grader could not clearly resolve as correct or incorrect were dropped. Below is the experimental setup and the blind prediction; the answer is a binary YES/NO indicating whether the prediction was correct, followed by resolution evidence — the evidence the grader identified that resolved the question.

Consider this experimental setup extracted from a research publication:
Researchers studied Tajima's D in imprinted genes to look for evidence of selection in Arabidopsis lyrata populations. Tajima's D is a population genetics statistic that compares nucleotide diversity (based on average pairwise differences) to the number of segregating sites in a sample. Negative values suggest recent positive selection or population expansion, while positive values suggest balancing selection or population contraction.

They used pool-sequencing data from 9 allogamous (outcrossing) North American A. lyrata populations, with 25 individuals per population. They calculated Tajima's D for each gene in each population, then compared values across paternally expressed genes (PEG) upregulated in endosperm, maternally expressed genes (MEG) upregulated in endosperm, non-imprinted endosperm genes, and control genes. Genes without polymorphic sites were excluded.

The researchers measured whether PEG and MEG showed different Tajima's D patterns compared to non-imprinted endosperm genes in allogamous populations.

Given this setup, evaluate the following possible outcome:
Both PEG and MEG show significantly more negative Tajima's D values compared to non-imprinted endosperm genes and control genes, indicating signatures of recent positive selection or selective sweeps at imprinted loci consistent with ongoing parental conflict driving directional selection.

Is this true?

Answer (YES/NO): NO